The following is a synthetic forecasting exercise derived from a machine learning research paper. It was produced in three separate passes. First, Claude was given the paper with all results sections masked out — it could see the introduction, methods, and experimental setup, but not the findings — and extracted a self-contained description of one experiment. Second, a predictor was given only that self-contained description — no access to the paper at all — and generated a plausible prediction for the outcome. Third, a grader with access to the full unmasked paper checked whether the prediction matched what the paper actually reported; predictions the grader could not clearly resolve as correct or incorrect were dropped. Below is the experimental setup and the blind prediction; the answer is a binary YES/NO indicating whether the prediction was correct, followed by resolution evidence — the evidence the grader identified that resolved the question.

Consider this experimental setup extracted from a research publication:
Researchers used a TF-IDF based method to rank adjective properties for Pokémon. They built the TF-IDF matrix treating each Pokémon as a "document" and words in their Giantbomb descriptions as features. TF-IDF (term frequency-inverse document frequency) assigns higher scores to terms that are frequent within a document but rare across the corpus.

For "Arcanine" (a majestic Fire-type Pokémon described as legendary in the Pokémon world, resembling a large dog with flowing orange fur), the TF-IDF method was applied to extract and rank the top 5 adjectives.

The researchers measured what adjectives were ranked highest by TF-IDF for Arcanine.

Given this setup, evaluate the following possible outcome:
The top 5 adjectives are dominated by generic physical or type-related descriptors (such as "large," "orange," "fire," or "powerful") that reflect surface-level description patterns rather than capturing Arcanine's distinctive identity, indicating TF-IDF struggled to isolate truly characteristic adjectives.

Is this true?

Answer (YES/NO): NO